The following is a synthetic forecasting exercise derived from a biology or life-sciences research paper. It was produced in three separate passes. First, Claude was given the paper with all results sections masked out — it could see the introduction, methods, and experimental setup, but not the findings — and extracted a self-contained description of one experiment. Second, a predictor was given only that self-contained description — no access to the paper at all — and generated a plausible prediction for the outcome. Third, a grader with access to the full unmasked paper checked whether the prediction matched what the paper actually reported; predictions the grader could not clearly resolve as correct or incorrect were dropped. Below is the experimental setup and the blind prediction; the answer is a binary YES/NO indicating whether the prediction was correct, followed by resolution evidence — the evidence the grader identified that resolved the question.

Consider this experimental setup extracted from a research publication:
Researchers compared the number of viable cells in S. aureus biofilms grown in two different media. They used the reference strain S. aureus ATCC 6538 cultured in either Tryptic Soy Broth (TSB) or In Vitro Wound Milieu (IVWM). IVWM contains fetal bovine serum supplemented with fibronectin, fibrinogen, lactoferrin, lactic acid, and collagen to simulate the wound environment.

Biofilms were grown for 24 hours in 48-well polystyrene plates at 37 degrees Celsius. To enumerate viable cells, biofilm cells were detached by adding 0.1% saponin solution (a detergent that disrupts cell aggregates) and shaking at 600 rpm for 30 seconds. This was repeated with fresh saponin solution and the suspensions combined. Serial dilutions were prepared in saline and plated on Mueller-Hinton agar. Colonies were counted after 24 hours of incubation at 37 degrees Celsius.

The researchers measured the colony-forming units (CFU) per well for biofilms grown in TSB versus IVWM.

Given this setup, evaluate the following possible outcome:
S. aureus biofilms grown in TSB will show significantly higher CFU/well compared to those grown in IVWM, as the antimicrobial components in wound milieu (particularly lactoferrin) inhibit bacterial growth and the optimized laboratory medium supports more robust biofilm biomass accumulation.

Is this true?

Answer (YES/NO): YES